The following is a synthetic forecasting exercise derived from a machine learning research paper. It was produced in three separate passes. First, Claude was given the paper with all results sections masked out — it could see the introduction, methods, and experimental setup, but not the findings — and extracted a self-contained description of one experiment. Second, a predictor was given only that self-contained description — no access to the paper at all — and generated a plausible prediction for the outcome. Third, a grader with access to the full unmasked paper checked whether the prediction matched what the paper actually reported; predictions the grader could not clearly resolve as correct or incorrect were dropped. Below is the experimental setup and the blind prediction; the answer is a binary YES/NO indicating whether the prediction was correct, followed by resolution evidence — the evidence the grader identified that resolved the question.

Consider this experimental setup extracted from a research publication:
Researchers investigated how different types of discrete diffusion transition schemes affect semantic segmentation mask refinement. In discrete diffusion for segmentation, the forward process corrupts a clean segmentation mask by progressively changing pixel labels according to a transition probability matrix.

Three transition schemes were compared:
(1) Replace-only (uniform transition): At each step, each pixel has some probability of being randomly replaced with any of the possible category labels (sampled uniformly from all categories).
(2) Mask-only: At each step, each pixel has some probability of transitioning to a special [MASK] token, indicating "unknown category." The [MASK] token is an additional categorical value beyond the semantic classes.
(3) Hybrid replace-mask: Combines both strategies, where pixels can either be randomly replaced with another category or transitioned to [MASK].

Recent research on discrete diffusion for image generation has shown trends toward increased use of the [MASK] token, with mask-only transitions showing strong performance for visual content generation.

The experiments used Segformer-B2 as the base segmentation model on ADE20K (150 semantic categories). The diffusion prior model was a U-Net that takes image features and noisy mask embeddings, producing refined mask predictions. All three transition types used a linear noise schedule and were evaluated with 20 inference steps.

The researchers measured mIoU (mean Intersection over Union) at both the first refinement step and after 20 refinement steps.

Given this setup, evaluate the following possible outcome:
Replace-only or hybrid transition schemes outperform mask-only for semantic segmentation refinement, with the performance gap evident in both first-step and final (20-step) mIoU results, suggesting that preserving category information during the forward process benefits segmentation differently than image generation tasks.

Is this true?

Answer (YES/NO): NO